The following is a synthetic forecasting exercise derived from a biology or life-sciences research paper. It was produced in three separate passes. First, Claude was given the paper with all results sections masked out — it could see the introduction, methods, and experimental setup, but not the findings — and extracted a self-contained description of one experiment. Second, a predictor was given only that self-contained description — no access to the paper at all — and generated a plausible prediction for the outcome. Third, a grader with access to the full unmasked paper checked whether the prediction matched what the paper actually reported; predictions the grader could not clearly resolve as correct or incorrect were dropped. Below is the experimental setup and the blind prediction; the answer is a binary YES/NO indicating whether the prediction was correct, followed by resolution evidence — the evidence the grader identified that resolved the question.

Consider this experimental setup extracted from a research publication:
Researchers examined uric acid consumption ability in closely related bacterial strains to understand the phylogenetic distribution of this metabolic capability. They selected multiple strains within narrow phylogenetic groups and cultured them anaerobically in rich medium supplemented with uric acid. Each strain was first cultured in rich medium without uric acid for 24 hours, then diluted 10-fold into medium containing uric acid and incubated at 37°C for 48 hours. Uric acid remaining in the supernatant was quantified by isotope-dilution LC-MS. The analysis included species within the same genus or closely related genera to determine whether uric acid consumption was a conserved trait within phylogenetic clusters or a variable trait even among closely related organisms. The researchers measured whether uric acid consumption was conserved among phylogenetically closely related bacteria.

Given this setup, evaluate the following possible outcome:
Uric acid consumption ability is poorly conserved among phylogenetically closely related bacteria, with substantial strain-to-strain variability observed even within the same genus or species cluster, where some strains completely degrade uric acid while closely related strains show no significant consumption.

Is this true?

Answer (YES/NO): YES